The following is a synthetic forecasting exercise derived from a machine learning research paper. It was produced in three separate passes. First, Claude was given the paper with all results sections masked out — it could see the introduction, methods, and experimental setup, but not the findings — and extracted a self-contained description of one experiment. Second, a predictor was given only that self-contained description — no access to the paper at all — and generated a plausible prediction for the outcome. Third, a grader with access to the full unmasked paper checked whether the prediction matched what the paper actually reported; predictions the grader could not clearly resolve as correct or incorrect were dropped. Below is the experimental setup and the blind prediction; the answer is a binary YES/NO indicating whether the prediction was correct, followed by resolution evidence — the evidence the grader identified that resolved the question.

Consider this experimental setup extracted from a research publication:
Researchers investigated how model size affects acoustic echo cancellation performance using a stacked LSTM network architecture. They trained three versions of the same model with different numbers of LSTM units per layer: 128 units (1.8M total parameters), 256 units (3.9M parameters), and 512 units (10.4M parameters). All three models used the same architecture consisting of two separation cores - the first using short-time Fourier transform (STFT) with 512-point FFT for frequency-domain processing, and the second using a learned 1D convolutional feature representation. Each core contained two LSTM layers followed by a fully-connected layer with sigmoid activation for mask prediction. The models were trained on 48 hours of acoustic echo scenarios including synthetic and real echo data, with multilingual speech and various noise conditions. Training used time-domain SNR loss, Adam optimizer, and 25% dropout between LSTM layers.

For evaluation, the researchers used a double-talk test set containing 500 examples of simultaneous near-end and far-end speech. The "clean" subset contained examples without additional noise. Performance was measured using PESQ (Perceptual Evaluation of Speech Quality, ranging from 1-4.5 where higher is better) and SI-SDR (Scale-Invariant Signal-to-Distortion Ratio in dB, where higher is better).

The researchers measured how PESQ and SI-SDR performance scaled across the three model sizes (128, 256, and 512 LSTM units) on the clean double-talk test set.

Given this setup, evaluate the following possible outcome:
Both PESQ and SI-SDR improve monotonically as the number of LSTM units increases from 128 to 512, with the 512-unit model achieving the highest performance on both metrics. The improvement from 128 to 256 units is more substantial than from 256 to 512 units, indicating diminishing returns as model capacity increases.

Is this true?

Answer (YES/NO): NO